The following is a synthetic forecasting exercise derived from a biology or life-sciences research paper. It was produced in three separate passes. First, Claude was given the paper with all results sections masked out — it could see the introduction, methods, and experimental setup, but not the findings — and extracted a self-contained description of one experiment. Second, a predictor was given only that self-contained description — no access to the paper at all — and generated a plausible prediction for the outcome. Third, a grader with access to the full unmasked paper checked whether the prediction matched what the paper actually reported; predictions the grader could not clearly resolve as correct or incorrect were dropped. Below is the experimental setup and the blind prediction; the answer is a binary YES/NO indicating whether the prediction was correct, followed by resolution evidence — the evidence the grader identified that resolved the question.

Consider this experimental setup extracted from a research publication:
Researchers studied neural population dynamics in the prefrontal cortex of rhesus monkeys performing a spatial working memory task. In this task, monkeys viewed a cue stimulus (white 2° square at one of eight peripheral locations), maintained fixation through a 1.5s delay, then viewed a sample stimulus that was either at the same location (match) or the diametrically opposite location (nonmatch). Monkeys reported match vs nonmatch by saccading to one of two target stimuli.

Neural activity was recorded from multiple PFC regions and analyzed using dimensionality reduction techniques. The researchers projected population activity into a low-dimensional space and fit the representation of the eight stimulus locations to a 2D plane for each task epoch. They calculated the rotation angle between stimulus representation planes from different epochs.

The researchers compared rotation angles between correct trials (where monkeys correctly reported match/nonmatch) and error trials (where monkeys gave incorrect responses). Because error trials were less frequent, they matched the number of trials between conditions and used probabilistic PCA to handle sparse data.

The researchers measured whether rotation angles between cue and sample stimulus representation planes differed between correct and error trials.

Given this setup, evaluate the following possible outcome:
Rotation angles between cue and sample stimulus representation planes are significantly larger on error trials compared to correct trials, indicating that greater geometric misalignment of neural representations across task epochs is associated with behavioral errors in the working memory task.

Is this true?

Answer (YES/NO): NO